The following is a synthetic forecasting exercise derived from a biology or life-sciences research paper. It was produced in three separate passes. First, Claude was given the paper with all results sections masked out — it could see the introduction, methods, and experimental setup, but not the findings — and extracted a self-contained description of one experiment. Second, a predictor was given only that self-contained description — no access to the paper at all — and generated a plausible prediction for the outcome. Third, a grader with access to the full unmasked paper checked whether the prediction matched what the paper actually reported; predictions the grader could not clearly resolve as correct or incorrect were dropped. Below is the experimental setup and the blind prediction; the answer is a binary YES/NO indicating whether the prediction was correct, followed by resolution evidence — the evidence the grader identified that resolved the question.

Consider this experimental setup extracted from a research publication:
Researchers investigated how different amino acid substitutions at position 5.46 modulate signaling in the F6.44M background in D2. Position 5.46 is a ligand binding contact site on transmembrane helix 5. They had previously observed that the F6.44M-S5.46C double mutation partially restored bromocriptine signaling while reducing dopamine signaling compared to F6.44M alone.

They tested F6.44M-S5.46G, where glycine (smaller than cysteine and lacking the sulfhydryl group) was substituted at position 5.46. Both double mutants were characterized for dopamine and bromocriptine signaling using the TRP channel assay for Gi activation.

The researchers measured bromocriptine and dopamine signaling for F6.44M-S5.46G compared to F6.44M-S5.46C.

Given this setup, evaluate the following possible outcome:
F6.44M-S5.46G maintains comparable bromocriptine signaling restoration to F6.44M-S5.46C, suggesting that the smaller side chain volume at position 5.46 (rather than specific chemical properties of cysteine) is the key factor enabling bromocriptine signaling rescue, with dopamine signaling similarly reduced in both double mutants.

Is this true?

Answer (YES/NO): NO